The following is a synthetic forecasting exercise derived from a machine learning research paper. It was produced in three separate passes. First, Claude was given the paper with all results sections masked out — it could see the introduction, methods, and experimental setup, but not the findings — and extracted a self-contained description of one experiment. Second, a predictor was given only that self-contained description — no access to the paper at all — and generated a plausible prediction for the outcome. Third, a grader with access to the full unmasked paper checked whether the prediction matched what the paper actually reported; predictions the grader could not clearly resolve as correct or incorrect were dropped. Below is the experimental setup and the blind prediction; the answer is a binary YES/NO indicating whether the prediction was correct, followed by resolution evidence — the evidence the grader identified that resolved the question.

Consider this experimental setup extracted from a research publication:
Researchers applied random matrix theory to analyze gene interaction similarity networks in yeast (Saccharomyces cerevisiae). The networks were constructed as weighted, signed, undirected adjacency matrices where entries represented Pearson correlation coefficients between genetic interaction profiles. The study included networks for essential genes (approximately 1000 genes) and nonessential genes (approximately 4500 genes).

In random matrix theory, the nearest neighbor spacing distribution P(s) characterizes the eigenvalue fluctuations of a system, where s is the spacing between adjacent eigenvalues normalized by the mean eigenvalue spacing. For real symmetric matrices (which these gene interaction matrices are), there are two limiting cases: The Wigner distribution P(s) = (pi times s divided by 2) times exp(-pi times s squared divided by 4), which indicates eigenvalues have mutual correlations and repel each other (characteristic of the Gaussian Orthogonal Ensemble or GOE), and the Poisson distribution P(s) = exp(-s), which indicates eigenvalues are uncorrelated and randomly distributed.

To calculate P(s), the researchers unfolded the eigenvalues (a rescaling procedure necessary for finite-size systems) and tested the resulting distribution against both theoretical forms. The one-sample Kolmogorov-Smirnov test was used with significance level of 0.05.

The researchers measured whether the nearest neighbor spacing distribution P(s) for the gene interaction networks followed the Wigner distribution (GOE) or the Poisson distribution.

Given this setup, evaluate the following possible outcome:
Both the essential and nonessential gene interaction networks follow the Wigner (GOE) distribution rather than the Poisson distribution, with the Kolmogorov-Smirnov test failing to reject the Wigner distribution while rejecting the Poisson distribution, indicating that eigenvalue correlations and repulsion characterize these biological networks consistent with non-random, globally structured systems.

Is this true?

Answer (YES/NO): NO